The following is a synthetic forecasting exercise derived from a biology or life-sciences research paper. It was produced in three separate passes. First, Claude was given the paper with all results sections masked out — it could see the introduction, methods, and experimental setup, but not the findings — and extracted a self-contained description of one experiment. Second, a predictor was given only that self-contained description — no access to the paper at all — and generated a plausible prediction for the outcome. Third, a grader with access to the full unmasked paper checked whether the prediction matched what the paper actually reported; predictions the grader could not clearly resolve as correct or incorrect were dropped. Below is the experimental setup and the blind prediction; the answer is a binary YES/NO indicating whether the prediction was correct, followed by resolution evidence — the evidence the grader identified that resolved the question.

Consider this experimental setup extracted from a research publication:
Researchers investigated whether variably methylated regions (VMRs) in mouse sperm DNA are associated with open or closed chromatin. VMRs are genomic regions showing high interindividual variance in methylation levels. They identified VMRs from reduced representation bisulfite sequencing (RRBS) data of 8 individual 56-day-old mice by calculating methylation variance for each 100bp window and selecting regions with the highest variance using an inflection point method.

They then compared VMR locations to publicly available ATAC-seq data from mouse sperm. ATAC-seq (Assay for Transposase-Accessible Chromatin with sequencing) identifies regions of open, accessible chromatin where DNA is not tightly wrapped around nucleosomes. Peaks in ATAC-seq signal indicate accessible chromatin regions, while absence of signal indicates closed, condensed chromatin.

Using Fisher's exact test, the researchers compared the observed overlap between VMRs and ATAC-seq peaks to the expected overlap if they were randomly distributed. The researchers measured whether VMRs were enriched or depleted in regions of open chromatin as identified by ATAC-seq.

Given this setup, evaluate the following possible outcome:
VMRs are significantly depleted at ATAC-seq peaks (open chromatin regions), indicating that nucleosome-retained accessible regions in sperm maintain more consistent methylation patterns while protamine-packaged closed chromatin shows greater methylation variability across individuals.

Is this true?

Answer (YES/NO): NO